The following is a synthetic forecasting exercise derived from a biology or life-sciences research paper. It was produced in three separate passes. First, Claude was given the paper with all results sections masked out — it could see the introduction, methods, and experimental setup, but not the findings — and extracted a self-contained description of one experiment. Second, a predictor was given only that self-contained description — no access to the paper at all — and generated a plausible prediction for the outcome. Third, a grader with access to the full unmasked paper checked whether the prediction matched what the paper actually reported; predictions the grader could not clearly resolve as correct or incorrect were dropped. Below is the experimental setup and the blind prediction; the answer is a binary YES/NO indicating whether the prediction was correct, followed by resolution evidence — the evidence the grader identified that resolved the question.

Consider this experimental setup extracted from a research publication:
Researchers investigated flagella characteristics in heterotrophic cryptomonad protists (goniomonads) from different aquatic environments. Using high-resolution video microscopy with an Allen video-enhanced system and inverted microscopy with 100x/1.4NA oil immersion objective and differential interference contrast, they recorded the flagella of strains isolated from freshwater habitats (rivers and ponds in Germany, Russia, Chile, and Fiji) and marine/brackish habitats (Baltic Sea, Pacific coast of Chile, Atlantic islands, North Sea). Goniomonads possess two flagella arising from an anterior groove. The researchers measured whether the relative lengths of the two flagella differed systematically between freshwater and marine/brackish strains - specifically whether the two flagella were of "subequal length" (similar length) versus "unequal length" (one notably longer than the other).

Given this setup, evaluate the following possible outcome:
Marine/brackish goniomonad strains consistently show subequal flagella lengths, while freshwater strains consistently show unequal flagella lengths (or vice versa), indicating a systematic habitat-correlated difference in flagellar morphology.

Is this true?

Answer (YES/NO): NO